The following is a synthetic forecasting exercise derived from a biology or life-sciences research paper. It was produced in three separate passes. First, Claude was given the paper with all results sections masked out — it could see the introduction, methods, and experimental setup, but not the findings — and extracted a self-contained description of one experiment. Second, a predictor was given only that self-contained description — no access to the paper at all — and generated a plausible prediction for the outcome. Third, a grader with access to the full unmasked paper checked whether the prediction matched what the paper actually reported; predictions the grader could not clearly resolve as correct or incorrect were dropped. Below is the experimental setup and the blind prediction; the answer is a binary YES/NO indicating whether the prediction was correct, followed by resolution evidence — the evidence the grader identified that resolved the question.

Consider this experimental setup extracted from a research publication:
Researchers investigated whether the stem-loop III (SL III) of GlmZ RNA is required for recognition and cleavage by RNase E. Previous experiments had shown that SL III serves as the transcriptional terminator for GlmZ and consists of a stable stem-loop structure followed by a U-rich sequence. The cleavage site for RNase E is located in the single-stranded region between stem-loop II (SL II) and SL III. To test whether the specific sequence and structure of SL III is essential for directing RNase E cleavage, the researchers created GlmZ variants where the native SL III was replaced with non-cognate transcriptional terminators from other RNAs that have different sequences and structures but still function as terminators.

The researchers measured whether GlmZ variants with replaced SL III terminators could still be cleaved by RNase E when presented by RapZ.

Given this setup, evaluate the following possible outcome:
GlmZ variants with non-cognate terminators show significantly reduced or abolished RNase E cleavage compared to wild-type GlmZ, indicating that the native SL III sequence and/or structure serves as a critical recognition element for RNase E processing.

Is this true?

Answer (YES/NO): NO